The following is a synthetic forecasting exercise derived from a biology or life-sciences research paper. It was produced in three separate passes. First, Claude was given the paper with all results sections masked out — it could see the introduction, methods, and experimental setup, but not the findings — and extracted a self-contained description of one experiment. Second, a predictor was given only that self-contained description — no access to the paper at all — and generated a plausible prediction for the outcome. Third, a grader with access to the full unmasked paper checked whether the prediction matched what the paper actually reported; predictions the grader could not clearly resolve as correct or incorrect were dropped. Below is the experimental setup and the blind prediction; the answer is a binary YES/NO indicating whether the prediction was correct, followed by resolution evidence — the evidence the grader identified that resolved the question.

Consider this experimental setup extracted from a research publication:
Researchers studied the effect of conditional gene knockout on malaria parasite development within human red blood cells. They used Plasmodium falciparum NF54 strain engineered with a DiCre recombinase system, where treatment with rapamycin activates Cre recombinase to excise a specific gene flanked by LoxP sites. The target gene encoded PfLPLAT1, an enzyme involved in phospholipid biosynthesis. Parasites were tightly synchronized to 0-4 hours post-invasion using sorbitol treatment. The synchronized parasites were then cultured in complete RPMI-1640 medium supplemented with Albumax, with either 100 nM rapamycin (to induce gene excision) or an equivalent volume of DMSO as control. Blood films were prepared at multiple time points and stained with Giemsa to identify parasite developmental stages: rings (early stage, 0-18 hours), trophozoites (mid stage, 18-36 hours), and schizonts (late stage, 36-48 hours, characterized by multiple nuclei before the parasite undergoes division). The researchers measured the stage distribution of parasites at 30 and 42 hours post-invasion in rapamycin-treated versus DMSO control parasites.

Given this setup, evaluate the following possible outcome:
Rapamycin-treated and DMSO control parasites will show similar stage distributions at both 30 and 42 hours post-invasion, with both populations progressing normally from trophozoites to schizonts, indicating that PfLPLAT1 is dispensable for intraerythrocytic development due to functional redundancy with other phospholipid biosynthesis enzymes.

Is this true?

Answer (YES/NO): NO